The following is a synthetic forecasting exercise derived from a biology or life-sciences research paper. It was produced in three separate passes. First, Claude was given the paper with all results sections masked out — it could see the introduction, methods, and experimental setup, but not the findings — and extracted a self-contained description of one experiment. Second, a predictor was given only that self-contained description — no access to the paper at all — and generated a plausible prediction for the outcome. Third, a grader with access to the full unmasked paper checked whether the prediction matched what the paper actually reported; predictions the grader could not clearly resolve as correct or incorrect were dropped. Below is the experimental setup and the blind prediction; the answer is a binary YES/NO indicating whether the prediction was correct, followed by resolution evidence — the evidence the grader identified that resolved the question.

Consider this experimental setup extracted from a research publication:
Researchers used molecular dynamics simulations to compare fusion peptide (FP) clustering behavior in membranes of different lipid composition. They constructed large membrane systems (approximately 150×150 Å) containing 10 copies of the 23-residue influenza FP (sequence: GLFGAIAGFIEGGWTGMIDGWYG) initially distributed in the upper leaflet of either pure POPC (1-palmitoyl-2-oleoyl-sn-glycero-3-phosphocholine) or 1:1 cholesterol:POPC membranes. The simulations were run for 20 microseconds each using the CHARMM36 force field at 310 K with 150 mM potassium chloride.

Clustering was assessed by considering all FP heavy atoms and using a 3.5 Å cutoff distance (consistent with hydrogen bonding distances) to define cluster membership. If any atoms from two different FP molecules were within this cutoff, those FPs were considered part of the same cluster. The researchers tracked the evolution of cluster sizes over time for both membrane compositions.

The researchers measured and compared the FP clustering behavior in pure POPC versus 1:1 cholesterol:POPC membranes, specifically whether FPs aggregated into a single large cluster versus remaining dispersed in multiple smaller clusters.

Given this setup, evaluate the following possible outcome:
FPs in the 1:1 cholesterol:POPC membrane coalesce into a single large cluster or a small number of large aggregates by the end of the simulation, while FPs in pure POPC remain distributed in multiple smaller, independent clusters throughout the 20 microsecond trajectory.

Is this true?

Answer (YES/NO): NO